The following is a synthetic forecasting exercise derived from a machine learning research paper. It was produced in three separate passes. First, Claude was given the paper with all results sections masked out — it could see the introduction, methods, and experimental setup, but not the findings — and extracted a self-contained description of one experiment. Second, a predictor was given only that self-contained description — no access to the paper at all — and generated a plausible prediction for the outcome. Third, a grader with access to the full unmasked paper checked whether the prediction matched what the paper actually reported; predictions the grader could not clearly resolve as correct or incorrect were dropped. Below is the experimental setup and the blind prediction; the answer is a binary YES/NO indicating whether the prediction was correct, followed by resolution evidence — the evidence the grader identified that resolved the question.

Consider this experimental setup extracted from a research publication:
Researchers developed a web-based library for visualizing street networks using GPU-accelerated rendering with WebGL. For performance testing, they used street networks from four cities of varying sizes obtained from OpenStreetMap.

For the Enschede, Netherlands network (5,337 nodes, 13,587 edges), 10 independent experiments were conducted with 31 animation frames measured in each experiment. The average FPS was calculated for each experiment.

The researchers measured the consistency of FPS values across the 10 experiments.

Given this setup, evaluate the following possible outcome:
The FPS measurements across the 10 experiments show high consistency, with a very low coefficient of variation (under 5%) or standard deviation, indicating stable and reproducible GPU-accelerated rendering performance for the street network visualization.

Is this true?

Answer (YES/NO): NO